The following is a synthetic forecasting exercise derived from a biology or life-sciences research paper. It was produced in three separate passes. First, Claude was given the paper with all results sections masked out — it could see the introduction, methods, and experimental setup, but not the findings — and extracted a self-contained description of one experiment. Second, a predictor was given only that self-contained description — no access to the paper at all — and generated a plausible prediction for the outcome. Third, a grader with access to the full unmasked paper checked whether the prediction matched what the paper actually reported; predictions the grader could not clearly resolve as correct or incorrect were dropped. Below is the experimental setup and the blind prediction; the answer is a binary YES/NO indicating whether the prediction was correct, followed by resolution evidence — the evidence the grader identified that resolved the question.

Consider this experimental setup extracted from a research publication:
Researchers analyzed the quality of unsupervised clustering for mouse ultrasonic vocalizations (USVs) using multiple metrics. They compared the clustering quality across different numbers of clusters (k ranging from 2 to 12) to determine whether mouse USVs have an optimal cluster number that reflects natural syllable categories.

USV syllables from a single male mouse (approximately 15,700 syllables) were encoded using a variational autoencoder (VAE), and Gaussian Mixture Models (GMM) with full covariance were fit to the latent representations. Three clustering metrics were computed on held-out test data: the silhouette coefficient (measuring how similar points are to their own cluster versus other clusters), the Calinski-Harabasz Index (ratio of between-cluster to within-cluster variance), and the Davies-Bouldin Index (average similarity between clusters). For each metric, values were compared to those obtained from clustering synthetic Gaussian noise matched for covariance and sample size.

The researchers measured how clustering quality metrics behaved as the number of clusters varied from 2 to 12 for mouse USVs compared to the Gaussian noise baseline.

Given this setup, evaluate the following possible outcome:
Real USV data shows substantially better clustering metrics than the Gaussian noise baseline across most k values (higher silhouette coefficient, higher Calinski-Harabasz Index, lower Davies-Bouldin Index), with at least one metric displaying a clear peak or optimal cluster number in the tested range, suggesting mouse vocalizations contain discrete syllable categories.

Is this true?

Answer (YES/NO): NO